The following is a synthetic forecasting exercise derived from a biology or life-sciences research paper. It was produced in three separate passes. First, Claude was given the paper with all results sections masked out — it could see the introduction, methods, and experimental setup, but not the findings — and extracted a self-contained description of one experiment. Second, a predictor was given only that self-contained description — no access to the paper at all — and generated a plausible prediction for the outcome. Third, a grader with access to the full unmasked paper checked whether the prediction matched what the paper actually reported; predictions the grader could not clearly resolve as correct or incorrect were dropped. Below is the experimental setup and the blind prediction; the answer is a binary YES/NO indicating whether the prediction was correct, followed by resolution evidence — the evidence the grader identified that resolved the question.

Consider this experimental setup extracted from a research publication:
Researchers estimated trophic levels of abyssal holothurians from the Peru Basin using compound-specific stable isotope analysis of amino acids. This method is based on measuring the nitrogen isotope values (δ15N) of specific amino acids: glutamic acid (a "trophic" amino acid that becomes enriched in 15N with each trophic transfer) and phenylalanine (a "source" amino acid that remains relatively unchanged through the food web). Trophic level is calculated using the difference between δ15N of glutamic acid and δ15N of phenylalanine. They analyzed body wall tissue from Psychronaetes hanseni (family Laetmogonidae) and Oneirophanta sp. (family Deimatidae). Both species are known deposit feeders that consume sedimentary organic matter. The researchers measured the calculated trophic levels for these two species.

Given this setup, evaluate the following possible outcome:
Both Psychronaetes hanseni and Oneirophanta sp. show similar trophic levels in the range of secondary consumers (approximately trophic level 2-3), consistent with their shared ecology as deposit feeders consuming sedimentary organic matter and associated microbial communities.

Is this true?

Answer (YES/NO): NO